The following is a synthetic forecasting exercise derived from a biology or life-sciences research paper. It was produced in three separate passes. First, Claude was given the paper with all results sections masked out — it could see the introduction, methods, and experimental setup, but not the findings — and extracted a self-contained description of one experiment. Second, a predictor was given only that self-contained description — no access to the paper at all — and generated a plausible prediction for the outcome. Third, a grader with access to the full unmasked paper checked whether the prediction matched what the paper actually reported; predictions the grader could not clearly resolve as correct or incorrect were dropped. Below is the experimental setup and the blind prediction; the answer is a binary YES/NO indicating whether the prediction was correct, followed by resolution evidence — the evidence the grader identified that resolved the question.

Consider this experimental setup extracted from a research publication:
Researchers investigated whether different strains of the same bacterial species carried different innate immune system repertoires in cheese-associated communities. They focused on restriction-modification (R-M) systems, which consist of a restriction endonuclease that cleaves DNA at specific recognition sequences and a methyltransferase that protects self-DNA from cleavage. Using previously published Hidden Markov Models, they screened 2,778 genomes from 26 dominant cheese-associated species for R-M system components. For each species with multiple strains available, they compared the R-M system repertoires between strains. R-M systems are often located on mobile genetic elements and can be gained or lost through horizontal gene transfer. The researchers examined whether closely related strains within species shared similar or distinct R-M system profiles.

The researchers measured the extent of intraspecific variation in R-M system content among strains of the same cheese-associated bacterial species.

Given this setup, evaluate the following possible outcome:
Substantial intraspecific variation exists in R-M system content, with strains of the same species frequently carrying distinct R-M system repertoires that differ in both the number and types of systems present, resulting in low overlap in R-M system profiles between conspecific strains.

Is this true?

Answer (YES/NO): YES